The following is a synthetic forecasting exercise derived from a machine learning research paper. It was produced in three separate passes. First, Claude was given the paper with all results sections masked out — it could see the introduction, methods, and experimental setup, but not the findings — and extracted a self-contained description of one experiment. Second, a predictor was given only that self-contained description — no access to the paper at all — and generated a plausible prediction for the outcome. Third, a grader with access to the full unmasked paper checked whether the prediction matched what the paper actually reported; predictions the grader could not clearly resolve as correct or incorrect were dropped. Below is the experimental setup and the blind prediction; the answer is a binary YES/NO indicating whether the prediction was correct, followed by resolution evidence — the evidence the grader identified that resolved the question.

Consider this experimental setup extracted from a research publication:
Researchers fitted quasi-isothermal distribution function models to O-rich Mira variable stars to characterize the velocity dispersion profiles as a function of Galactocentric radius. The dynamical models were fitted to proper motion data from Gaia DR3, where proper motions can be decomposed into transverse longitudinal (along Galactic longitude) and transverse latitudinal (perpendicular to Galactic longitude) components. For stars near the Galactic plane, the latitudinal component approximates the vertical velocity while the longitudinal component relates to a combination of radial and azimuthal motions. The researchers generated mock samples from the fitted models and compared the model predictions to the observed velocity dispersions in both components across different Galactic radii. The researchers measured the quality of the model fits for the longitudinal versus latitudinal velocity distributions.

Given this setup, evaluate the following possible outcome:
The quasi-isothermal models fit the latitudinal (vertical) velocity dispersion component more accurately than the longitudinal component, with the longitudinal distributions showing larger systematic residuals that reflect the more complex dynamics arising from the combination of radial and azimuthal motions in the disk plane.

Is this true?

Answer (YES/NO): YES